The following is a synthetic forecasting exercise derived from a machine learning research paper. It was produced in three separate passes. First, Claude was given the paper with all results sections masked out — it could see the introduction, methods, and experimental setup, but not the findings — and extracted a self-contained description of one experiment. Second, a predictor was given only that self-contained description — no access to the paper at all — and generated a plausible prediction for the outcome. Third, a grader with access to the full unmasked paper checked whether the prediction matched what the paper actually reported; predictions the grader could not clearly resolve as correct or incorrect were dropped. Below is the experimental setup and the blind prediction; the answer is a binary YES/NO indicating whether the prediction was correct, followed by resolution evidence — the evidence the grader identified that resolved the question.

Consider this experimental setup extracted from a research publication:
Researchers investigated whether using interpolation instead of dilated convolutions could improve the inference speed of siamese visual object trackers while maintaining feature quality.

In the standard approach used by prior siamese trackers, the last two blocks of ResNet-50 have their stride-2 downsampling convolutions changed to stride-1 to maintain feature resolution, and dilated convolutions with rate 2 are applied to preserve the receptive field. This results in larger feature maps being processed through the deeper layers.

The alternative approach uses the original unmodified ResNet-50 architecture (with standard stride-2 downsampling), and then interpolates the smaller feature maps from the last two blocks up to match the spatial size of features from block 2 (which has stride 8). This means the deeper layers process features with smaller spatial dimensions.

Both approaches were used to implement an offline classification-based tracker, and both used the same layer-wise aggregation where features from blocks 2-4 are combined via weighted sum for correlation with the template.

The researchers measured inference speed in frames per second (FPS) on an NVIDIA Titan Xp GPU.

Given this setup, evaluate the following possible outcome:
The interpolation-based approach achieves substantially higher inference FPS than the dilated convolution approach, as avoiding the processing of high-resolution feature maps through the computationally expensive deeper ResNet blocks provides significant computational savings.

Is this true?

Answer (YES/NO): YES